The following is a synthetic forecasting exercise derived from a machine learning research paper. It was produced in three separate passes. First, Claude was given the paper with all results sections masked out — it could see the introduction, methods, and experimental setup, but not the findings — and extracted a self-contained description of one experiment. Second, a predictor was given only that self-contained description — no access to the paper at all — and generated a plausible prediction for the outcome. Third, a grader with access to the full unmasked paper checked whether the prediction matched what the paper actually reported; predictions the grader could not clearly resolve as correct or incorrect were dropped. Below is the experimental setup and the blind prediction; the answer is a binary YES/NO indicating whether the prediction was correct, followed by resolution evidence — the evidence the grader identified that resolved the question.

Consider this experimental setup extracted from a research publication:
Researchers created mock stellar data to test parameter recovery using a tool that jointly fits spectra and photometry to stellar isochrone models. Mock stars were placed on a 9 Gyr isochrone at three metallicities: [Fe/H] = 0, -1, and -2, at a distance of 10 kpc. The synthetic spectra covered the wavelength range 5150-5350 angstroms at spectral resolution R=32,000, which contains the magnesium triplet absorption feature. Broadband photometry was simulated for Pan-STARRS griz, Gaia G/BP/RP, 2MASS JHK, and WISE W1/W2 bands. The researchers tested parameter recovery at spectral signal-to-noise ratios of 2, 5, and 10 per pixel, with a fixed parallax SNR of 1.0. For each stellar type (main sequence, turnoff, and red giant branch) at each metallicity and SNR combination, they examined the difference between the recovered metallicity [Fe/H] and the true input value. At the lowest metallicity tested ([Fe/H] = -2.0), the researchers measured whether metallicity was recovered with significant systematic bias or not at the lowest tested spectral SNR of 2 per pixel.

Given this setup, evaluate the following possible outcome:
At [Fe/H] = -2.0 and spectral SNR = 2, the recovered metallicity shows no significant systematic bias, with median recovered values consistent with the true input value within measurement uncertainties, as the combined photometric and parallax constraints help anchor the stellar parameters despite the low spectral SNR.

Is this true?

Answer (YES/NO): YES